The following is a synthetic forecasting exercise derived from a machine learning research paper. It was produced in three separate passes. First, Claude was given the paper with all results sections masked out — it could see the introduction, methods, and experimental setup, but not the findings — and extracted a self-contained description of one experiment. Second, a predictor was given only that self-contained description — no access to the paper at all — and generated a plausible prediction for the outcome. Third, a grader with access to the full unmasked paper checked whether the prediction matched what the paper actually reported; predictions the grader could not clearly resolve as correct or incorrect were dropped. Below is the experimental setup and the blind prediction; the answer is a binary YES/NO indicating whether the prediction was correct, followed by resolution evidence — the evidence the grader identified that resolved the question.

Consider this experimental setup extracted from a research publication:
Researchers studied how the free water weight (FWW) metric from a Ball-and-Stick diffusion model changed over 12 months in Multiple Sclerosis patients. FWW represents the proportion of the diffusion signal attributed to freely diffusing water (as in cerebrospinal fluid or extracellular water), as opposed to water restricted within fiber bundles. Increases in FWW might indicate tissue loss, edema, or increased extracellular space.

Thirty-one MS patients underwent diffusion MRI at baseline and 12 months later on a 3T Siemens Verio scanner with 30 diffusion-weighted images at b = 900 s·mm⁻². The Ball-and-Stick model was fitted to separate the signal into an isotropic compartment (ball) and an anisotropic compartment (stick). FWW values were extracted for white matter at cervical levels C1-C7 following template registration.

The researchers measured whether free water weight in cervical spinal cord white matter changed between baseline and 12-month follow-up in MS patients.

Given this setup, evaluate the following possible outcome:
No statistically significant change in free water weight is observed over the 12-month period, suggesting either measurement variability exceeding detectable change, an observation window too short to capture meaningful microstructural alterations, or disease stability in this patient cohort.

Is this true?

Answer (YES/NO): NO